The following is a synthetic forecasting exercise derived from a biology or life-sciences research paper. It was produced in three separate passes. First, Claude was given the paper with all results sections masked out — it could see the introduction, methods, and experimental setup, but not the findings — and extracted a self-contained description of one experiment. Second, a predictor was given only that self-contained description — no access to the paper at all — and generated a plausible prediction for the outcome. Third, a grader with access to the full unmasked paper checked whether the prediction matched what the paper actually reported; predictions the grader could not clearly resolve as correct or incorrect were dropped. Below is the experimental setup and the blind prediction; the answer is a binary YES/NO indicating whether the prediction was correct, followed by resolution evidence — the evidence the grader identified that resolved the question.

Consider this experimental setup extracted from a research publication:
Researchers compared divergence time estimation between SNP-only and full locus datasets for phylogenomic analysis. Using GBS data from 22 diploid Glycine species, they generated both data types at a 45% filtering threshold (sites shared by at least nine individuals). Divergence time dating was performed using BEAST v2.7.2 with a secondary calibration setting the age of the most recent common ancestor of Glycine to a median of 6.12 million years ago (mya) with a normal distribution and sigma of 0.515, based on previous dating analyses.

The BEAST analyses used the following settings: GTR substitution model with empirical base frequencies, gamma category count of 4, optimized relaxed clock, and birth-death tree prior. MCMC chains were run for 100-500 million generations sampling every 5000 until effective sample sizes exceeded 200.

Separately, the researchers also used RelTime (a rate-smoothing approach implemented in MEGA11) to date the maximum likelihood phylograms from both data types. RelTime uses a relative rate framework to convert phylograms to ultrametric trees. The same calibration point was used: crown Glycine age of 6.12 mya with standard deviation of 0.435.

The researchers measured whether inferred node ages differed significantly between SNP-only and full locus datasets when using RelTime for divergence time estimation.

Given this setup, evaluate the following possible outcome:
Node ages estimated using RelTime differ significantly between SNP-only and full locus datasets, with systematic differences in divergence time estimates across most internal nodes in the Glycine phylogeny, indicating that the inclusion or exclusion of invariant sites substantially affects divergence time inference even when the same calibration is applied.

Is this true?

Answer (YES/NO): NO